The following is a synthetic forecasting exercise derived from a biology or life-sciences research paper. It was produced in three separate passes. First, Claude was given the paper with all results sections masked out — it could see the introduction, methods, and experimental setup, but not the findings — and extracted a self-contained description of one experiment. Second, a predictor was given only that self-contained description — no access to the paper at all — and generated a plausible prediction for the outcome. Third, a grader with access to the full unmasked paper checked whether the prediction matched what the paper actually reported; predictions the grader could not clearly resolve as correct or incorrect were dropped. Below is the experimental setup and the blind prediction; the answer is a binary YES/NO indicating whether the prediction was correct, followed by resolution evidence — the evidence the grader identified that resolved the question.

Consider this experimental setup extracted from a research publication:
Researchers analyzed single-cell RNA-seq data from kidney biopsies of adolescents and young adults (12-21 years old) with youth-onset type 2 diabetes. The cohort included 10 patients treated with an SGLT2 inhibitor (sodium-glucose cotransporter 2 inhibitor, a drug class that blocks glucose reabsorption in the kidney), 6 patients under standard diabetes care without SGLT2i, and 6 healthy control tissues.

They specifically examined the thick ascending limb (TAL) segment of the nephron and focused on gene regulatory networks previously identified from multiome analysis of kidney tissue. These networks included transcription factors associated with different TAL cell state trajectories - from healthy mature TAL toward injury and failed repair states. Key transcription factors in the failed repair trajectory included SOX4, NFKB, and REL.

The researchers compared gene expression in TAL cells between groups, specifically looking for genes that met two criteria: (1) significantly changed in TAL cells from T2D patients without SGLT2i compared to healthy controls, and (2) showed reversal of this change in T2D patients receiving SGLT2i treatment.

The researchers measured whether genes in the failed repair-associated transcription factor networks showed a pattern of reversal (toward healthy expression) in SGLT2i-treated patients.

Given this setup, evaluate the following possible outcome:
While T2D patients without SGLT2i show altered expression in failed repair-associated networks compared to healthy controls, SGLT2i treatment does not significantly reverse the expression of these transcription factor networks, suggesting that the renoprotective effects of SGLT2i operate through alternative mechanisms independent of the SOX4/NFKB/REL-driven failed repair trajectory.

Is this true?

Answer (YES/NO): NO